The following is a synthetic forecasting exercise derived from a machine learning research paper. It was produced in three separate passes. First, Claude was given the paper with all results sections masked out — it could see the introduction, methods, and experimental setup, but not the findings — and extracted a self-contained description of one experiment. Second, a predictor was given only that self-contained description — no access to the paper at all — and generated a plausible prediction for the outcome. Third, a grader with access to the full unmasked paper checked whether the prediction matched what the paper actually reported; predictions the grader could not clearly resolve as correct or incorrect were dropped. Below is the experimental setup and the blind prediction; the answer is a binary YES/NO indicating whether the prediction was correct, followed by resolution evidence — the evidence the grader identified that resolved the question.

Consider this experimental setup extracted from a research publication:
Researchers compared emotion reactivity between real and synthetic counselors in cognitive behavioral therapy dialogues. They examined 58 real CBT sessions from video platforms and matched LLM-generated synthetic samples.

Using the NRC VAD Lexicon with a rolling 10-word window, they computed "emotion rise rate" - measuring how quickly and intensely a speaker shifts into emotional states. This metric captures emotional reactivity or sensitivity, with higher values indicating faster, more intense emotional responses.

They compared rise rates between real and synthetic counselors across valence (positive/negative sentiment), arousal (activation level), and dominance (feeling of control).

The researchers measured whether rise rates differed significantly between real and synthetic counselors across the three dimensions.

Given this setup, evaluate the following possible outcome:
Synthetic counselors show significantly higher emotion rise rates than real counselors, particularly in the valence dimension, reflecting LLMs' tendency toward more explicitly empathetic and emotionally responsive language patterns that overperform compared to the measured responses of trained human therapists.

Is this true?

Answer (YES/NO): NO